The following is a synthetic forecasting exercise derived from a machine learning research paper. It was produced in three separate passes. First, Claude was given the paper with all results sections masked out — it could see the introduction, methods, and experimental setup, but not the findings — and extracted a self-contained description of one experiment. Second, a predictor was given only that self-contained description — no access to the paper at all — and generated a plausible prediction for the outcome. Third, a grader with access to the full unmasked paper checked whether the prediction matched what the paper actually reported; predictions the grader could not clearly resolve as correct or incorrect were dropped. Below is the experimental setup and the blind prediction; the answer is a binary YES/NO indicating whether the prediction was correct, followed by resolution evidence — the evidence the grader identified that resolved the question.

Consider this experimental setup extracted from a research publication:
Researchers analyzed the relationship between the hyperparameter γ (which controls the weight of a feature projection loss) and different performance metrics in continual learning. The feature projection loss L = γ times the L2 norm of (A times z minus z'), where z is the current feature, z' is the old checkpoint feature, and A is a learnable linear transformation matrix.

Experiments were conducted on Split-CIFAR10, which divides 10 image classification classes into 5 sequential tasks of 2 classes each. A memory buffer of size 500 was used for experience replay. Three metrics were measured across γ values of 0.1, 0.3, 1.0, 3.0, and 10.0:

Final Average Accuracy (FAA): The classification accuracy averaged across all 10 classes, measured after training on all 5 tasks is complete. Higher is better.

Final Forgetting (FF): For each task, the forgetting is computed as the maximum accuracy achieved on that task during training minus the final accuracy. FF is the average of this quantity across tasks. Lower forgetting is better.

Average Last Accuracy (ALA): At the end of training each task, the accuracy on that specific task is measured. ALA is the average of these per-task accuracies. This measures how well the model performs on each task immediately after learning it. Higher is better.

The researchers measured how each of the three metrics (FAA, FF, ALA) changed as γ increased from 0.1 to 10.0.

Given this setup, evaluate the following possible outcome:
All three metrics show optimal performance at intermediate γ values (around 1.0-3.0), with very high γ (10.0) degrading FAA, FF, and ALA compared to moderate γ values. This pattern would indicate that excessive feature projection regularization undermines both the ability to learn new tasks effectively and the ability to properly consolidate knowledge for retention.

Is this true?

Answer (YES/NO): NO